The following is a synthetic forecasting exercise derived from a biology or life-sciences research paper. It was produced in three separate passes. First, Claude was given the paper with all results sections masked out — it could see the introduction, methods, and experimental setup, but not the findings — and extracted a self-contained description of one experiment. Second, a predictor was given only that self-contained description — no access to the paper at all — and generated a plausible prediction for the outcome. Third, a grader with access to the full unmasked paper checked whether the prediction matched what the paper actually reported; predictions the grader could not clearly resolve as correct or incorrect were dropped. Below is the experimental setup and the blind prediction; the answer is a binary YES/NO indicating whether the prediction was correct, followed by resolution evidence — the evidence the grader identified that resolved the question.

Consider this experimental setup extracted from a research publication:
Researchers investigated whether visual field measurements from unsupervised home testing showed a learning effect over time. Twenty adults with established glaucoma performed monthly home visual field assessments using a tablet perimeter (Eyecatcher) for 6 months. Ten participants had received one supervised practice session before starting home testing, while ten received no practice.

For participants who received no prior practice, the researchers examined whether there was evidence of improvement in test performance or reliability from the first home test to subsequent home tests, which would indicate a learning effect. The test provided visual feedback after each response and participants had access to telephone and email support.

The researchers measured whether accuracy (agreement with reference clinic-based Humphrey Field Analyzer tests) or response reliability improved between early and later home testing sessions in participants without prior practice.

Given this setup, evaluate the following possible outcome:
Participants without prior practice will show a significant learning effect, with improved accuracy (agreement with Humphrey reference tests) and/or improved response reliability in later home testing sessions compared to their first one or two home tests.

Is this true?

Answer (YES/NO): NO